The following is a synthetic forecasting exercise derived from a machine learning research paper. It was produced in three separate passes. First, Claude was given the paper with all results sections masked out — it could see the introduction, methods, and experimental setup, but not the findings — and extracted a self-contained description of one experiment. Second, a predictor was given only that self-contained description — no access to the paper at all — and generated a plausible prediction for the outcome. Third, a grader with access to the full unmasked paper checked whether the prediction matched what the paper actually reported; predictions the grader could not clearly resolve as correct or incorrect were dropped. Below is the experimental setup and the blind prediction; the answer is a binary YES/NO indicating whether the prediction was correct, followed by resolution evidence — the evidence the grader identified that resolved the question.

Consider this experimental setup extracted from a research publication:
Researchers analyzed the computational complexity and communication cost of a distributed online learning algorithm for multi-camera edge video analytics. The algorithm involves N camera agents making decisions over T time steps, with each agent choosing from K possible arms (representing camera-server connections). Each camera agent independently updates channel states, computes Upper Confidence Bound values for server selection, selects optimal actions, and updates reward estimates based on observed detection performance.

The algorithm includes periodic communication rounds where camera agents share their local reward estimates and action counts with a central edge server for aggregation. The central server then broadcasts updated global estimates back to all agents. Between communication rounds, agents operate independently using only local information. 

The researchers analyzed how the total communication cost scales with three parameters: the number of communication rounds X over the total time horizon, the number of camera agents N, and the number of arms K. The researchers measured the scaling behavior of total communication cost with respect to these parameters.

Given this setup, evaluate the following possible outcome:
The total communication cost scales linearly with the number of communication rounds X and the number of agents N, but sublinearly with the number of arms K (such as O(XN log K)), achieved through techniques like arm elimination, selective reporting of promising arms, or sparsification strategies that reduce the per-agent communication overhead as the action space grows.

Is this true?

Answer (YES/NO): NO